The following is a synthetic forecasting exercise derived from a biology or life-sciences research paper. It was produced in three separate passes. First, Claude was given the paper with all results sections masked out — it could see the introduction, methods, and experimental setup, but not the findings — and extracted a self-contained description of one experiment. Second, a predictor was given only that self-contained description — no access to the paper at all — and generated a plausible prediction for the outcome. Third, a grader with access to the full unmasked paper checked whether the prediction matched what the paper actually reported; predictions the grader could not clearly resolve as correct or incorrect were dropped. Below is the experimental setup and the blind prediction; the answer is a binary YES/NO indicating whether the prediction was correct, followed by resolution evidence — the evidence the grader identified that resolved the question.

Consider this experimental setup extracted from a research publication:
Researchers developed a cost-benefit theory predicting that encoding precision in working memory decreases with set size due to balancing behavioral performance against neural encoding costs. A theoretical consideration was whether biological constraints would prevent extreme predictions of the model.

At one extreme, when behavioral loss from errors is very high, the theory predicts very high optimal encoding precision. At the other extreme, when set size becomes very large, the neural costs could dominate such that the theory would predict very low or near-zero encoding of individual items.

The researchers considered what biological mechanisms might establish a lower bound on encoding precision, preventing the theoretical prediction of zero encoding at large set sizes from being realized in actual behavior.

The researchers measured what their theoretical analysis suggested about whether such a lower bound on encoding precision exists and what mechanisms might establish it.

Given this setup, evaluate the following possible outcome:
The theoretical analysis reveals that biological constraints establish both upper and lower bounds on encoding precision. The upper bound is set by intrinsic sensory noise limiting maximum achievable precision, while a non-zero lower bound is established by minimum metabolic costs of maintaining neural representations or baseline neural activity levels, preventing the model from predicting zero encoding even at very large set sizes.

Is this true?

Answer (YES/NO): NO